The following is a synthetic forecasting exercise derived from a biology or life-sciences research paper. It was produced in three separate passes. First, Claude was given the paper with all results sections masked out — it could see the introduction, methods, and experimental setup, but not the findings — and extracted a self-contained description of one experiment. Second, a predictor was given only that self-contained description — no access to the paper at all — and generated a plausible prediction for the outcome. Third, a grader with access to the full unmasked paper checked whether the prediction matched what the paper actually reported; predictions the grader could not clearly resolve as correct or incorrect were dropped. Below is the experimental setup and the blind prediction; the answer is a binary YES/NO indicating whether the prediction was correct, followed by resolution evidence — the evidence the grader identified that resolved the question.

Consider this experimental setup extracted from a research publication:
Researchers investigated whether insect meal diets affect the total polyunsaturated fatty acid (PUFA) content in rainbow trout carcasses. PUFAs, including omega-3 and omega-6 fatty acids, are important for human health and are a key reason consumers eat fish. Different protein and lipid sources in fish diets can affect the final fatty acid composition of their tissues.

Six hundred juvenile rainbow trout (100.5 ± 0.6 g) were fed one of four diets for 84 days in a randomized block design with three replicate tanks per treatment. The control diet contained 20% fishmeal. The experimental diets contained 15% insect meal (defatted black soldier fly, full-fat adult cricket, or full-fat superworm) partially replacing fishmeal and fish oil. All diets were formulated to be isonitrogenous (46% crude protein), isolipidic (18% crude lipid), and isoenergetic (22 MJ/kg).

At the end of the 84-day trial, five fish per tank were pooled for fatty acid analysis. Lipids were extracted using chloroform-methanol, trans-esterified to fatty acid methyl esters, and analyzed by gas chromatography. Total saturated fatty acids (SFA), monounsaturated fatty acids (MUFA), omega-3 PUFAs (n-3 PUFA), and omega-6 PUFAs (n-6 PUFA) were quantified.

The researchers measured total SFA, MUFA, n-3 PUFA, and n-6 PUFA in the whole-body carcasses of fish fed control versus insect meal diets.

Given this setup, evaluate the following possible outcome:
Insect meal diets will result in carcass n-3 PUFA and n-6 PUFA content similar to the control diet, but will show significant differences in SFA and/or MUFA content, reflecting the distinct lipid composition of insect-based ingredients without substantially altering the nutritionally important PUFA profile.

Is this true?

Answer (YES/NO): NO